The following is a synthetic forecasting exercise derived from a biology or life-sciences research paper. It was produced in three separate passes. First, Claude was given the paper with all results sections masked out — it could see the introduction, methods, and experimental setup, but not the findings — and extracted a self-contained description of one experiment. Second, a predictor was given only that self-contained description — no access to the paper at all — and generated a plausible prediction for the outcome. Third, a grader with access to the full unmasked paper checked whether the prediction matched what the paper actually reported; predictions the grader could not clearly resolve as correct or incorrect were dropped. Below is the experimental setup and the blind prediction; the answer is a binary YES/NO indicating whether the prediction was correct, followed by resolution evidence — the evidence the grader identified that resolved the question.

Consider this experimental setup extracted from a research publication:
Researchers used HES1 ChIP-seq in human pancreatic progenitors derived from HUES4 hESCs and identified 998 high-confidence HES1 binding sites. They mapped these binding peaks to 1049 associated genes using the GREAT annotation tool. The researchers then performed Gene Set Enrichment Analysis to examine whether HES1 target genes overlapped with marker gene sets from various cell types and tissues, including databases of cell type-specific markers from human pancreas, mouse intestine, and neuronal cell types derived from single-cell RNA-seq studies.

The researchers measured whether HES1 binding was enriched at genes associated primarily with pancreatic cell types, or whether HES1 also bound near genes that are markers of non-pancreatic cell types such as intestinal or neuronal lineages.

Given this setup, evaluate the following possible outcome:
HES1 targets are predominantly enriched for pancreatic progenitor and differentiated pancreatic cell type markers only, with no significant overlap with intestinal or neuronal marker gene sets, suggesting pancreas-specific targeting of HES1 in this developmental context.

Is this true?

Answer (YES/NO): NO